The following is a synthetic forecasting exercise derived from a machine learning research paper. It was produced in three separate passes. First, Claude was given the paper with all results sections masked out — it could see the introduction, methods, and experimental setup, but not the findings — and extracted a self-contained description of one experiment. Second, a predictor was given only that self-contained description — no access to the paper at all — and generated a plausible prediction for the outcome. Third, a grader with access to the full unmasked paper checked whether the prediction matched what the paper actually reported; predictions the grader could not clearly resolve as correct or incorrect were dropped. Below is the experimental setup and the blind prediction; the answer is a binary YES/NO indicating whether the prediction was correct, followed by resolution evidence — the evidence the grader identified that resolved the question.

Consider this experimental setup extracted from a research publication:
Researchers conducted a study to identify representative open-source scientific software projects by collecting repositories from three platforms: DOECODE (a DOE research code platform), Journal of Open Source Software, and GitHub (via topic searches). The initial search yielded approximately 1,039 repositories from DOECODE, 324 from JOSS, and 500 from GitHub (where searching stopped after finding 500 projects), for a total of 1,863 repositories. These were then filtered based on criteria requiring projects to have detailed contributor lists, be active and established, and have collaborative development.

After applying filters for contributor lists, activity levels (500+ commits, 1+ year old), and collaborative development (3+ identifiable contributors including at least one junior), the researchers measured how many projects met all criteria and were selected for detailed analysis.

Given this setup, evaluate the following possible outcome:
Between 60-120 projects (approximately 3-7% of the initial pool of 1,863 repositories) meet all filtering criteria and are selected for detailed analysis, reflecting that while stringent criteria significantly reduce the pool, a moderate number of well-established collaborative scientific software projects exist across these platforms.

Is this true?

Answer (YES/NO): NO